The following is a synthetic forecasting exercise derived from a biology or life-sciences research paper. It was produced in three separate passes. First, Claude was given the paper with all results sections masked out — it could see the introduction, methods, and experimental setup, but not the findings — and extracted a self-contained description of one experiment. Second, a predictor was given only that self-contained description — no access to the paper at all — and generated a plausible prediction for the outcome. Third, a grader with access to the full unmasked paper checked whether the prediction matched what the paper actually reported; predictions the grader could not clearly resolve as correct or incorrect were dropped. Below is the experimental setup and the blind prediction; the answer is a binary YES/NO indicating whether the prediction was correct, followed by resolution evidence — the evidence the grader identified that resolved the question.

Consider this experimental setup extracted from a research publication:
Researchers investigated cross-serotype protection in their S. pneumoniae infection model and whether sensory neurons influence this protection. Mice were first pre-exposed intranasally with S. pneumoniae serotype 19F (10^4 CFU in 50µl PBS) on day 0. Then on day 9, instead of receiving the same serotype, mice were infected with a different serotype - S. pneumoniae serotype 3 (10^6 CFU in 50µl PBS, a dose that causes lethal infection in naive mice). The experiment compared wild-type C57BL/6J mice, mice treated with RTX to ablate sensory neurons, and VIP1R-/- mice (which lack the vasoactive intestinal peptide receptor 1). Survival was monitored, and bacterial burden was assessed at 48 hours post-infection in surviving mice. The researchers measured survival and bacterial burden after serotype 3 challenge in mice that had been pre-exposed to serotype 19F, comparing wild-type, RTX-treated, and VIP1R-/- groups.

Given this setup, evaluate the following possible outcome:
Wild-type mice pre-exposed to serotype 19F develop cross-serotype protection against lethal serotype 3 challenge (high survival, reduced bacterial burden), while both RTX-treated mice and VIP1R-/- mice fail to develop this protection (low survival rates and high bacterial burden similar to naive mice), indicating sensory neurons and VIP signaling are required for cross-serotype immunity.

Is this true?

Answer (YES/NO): NO